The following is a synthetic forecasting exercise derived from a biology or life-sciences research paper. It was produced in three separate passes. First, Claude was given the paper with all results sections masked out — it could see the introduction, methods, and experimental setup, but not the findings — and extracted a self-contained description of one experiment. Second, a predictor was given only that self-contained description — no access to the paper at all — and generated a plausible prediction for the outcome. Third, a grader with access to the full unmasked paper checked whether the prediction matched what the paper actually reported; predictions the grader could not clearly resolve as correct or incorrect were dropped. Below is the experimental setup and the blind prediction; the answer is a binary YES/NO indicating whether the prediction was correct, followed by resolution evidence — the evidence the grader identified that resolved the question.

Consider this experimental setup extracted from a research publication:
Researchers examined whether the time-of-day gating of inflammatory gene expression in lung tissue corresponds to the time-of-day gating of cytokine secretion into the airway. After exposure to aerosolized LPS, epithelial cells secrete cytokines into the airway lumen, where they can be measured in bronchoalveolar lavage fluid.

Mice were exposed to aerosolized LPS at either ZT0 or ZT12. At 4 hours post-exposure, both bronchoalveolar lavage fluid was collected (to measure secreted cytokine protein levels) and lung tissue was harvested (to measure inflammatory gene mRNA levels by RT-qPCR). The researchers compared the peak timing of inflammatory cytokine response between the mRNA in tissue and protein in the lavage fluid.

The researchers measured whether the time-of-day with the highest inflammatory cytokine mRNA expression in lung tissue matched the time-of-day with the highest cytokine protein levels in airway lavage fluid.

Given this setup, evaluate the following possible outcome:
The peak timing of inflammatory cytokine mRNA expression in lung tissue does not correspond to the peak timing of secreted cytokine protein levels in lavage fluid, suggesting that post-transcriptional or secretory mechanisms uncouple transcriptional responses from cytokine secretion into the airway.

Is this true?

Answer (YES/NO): YES